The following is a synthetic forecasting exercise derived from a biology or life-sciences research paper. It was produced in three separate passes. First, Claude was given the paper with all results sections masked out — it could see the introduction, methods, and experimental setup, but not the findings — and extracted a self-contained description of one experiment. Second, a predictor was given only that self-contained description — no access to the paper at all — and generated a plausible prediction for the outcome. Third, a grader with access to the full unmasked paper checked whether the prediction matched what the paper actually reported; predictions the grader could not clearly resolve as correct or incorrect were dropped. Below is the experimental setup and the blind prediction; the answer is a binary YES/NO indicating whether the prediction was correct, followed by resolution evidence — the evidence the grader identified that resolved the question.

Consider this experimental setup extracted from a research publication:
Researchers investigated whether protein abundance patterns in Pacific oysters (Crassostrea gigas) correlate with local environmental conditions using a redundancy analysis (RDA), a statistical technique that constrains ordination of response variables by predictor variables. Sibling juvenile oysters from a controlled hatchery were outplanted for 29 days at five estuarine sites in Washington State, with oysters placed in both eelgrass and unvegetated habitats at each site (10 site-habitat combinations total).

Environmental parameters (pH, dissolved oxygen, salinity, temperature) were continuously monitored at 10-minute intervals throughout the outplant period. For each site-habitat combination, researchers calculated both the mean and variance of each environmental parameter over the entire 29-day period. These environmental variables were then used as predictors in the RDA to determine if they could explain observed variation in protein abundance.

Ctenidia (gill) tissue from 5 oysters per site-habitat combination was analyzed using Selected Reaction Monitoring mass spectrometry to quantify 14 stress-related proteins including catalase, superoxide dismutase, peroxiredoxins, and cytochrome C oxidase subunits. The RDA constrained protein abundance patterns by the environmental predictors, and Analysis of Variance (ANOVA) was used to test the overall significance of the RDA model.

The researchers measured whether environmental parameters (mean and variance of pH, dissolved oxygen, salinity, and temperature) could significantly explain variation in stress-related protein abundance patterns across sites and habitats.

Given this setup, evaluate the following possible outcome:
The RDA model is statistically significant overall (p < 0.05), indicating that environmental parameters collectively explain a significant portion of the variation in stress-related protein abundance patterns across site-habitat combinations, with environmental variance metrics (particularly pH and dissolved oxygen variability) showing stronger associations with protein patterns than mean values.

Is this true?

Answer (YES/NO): NO